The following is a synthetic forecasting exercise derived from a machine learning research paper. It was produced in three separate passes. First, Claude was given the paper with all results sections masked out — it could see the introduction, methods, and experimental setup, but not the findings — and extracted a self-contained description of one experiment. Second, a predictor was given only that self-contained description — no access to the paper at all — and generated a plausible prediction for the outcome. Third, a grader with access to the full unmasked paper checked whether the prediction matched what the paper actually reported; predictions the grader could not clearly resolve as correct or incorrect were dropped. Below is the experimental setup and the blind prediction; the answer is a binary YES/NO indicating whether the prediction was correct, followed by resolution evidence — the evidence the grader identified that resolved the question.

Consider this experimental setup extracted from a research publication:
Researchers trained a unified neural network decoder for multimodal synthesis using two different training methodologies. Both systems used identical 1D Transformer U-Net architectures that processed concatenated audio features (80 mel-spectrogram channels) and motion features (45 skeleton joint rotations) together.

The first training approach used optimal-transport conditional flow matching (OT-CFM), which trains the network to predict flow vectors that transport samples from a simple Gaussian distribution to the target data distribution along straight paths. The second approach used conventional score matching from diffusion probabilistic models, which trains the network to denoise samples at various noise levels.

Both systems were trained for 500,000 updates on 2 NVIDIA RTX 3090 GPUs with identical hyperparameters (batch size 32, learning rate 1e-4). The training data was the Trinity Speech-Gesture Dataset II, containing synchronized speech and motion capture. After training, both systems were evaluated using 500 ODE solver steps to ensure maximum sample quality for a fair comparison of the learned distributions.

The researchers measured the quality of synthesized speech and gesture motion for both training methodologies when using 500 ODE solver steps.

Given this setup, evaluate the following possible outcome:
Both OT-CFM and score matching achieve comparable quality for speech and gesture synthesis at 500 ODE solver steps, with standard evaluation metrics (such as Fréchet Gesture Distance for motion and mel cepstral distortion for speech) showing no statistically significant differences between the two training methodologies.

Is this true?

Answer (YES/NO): NO